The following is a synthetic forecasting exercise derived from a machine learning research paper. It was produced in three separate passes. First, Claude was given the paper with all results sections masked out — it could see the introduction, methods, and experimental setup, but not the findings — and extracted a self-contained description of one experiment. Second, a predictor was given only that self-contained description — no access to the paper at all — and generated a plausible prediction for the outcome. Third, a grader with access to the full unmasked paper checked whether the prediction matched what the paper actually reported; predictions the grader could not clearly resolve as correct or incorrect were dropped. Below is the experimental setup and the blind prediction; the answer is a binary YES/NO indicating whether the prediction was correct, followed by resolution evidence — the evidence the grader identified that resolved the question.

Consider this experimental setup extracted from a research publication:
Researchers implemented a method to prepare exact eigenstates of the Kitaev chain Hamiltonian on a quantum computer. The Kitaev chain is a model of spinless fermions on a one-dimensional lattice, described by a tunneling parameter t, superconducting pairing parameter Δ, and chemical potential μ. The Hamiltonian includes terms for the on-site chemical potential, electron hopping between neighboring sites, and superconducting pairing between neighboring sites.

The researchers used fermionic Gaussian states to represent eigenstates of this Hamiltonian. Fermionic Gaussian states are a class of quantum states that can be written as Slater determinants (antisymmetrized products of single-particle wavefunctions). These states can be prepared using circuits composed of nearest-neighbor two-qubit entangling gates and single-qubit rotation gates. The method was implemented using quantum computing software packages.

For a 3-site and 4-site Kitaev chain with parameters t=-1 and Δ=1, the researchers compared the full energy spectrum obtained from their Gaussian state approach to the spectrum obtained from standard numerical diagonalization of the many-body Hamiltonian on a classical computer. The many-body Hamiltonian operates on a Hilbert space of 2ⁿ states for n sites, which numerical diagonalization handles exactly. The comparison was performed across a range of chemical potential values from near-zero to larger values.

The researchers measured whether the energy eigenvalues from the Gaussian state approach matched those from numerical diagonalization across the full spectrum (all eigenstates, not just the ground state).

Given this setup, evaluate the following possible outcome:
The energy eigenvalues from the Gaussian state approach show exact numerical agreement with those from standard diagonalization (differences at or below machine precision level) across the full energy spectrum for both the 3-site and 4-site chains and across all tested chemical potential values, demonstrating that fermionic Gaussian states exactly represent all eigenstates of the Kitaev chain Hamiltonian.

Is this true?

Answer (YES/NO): YES